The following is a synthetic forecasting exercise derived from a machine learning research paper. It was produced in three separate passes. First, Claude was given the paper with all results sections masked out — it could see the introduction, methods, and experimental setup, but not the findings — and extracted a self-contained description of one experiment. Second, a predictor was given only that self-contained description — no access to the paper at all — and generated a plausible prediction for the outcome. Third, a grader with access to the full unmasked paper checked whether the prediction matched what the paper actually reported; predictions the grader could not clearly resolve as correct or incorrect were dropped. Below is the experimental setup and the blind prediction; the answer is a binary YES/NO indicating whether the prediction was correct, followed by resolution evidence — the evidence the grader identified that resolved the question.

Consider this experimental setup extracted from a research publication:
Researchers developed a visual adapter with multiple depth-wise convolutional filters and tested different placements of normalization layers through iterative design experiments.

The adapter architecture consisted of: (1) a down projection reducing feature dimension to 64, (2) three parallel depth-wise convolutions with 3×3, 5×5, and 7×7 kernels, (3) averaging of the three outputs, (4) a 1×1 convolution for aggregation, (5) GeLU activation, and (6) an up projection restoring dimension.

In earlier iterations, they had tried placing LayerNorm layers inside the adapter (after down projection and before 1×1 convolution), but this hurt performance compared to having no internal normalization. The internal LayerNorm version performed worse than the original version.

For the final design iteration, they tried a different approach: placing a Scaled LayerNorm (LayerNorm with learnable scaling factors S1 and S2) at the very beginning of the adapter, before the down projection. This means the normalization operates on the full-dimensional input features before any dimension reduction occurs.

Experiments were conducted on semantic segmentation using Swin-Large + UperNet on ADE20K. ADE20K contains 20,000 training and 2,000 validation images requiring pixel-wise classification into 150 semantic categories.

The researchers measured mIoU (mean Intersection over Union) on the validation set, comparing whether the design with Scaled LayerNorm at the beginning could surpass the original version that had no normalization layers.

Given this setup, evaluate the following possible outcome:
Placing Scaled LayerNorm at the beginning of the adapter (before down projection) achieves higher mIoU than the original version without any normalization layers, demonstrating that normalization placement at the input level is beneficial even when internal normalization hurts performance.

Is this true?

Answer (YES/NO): YES